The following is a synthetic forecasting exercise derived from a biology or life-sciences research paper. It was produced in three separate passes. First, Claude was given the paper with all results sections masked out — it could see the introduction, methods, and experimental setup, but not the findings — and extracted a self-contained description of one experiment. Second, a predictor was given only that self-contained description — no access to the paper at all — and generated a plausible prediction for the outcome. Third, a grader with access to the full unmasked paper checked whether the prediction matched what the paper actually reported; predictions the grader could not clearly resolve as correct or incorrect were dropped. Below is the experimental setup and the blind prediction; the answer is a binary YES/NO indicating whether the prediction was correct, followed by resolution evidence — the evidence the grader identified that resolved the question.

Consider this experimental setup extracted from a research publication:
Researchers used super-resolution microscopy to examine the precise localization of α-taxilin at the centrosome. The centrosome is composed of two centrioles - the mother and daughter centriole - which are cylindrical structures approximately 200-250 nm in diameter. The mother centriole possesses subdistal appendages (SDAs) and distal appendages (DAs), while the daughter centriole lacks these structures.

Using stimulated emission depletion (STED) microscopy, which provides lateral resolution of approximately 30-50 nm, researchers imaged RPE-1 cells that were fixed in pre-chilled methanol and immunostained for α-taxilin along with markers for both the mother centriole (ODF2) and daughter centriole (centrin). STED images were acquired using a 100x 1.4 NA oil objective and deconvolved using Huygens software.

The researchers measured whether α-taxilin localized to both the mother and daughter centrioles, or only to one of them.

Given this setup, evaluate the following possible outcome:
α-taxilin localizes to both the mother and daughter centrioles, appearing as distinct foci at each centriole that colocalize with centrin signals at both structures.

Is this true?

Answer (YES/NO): NO